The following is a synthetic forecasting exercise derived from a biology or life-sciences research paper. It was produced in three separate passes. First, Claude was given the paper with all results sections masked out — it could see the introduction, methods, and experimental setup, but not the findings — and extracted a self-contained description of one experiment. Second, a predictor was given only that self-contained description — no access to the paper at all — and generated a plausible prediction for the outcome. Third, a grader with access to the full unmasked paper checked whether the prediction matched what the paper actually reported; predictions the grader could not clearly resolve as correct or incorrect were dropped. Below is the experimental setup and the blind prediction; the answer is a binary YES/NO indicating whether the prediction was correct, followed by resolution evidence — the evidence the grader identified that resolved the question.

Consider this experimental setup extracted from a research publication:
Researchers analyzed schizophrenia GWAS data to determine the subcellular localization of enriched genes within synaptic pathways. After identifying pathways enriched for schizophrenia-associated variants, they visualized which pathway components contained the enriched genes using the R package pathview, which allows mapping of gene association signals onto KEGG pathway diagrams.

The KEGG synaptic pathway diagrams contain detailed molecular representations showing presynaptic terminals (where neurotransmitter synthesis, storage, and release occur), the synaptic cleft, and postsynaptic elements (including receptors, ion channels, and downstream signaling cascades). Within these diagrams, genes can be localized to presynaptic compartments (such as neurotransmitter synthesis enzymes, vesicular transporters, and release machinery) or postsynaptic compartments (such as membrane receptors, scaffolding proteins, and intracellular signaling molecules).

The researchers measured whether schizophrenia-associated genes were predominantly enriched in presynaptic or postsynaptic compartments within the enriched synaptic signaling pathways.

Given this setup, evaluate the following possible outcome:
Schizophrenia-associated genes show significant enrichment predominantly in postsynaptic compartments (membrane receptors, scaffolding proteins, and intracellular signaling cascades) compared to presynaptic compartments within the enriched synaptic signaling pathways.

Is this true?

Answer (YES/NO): YES